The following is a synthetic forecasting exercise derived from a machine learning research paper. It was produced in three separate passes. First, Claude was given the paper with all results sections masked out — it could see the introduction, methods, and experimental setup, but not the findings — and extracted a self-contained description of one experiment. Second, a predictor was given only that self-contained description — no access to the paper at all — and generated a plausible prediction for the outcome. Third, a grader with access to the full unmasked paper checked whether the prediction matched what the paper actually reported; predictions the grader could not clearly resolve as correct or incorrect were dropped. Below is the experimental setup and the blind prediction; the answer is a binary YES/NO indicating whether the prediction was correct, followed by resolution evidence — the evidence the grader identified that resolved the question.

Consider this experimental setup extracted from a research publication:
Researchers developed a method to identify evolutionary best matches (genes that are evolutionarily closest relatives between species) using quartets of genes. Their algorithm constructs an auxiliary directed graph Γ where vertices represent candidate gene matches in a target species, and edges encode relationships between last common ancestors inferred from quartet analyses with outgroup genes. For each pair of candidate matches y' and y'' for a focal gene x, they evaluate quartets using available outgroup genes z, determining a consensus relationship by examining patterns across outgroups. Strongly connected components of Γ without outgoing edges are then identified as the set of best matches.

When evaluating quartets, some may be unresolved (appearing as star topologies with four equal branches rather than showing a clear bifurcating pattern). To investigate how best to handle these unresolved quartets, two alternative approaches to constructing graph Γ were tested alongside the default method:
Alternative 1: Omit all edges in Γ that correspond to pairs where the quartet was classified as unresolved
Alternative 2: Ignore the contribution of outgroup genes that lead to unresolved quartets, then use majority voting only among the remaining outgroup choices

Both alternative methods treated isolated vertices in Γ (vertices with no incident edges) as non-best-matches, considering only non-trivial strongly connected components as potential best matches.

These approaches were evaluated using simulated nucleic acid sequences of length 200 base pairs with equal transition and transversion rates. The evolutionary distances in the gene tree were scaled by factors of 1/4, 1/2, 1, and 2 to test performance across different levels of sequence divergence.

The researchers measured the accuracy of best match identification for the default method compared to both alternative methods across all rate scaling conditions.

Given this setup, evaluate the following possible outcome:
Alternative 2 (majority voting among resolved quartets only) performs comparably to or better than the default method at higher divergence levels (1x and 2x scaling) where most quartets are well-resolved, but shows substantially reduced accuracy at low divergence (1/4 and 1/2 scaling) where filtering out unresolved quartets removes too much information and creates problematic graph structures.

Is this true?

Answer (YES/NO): NO